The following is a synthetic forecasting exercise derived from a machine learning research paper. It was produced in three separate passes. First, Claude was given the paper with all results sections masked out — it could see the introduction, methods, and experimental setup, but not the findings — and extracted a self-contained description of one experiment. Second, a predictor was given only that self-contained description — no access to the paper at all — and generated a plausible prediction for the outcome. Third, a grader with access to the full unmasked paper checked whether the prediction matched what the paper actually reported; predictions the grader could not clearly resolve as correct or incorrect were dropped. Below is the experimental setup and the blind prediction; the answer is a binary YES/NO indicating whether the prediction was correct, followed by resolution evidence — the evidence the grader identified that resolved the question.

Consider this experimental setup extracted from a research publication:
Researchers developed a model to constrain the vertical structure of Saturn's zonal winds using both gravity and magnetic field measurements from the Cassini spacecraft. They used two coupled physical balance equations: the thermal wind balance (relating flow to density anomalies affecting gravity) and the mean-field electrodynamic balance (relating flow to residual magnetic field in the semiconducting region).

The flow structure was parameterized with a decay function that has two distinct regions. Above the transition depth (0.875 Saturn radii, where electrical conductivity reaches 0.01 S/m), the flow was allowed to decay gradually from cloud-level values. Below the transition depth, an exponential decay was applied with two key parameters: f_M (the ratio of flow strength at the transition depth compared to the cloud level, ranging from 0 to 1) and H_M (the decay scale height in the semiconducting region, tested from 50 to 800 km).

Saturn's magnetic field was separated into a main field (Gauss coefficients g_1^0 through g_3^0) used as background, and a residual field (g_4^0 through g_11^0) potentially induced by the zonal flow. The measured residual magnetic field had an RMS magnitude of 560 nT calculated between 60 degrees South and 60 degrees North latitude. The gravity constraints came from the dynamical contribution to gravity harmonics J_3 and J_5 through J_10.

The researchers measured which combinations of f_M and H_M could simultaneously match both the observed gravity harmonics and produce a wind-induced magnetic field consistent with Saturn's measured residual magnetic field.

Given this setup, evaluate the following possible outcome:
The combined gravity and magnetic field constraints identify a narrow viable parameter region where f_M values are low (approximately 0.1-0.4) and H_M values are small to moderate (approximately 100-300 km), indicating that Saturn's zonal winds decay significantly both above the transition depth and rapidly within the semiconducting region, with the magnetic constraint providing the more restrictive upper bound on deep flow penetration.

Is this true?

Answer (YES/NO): NO